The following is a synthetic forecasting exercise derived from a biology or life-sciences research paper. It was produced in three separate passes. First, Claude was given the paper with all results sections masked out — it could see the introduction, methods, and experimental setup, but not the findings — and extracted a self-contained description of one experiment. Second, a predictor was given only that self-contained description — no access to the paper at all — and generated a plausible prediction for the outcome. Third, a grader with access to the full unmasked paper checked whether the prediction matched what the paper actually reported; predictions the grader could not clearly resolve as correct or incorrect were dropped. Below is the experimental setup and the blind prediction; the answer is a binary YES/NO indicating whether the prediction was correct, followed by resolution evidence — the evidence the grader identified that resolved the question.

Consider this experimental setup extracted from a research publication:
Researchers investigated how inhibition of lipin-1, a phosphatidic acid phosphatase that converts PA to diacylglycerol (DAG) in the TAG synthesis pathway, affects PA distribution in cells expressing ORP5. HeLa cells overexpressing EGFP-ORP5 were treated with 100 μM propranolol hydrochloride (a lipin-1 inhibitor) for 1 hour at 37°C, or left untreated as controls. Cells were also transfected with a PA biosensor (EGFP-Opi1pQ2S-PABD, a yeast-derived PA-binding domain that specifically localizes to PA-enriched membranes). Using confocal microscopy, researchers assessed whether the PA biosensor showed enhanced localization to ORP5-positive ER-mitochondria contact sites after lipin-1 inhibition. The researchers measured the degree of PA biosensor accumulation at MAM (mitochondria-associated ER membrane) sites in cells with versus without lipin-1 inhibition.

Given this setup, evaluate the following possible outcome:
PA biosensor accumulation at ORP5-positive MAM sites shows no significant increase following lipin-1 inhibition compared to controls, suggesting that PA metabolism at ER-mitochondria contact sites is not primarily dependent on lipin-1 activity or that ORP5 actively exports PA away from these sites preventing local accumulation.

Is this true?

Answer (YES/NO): NO